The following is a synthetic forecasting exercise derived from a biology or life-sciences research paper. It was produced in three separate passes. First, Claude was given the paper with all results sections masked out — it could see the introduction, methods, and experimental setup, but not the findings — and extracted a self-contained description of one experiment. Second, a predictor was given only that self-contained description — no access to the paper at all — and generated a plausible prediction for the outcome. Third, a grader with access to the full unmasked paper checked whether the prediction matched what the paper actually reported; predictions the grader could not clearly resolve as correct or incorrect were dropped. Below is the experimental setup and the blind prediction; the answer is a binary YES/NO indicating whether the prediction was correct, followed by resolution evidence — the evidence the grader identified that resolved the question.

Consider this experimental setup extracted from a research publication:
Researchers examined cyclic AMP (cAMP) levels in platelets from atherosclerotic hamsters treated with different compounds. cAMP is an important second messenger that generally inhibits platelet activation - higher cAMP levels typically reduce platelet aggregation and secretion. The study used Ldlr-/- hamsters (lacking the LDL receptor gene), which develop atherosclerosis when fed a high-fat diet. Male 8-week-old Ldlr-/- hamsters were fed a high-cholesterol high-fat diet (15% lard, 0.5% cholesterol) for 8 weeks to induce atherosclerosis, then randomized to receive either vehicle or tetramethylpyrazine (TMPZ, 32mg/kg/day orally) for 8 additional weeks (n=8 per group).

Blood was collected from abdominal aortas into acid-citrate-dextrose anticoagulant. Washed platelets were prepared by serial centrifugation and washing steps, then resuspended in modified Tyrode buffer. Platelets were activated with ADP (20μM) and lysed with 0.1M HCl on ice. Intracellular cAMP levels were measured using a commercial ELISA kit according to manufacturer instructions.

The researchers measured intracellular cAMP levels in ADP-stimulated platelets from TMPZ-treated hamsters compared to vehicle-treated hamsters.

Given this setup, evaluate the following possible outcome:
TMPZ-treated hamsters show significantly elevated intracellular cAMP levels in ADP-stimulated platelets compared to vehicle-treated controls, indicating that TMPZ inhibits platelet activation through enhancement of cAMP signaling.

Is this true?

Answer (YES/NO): YES